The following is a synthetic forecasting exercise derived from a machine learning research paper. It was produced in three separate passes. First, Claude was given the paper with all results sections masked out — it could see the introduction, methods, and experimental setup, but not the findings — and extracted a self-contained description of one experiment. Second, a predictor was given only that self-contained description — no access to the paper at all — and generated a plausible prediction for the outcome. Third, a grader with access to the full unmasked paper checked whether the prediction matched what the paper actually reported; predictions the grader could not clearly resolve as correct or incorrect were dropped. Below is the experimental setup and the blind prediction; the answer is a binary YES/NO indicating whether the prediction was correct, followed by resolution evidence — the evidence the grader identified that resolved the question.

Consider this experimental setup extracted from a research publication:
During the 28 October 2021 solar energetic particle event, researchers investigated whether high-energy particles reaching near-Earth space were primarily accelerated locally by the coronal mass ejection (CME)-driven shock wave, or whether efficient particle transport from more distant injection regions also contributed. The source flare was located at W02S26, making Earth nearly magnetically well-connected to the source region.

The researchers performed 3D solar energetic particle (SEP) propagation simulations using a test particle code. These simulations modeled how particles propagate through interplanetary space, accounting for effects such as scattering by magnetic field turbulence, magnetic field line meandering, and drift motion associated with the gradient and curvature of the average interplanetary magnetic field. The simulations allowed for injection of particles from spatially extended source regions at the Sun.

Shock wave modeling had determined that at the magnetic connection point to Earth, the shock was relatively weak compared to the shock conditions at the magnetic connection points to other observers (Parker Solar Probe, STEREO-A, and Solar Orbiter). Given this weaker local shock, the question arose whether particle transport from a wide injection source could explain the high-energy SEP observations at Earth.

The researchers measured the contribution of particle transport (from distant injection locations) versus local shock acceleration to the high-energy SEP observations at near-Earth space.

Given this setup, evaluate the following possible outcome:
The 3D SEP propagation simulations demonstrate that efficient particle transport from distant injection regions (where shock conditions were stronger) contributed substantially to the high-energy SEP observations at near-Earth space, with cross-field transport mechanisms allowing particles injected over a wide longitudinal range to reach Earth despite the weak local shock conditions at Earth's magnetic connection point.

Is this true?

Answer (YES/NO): YES